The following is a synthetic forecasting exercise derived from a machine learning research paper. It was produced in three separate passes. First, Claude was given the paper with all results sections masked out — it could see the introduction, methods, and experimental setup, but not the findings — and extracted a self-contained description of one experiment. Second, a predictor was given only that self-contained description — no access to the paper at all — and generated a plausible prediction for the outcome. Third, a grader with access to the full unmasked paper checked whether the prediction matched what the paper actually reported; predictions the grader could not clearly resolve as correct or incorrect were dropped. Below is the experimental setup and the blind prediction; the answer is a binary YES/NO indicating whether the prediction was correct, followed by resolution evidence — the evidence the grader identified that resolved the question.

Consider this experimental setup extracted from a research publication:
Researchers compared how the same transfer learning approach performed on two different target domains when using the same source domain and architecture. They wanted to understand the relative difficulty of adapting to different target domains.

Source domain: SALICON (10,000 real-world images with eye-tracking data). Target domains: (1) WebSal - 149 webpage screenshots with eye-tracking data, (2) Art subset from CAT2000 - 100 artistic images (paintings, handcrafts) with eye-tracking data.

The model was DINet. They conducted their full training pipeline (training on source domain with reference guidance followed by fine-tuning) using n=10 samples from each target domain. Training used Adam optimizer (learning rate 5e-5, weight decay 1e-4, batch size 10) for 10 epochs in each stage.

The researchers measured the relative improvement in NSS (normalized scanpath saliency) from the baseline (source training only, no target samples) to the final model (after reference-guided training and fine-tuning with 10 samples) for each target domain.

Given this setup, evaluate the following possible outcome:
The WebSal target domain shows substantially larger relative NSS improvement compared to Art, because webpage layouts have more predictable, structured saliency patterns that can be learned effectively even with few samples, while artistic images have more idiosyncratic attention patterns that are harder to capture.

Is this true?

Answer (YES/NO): NO